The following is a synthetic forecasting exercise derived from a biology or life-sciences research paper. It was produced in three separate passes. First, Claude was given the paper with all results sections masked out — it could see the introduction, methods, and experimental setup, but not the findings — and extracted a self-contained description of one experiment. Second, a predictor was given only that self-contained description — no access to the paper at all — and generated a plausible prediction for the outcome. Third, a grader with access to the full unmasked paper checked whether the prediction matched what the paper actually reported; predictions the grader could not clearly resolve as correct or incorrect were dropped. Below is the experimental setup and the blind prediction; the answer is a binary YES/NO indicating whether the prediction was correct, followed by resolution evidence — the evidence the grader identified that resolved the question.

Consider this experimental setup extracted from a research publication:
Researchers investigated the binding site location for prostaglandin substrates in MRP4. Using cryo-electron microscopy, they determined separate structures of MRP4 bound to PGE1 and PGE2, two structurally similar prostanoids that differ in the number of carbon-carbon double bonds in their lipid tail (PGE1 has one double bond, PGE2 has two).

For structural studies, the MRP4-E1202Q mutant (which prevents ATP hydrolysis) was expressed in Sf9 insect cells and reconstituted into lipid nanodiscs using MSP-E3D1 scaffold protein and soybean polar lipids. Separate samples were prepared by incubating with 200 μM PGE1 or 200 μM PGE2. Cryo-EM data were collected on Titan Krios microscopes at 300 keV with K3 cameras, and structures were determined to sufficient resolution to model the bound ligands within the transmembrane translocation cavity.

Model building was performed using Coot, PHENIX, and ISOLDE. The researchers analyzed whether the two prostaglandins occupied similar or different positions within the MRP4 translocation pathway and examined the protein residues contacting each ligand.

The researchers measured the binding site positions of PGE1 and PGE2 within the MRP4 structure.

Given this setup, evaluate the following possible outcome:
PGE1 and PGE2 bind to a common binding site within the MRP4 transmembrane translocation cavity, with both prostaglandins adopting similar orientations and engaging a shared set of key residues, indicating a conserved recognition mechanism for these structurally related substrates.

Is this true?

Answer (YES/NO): YES